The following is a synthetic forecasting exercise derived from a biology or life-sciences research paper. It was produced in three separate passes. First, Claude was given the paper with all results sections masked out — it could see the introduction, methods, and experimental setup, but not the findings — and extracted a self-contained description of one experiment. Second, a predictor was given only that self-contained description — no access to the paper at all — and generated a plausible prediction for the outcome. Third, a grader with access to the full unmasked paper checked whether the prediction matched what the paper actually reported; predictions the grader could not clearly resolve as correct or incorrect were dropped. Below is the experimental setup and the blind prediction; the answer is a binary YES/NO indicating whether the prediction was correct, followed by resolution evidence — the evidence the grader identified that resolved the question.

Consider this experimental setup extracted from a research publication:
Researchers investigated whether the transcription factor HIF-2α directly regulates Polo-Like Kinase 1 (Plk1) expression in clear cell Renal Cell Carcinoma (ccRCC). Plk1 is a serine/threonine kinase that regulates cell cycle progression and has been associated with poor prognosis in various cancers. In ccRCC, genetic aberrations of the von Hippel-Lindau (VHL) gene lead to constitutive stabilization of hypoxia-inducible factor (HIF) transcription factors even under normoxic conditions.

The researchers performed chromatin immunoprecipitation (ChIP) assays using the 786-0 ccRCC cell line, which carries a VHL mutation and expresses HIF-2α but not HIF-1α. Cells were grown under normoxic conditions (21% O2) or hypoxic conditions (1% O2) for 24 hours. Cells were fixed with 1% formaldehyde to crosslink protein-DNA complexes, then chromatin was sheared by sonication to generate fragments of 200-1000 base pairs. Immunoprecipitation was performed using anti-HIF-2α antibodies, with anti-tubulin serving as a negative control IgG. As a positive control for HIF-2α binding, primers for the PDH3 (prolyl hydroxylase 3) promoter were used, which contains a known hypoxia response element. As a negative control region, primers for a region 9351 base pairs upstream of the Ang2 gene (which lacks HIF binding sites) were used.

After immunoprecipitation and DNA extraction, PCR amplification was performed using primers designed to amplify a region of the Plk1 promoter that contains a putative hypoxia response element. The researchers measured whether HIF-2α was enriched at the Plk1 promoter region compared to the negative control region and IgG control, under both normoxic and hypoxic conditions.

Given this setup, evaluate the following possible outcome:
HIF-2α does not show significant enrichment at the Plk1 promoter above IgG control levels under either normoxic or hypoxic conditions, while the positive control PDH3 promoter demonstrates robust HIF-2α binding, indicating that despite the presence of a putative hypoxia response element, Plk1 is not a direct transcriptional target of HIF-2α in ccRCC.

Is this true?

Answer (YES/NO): NO